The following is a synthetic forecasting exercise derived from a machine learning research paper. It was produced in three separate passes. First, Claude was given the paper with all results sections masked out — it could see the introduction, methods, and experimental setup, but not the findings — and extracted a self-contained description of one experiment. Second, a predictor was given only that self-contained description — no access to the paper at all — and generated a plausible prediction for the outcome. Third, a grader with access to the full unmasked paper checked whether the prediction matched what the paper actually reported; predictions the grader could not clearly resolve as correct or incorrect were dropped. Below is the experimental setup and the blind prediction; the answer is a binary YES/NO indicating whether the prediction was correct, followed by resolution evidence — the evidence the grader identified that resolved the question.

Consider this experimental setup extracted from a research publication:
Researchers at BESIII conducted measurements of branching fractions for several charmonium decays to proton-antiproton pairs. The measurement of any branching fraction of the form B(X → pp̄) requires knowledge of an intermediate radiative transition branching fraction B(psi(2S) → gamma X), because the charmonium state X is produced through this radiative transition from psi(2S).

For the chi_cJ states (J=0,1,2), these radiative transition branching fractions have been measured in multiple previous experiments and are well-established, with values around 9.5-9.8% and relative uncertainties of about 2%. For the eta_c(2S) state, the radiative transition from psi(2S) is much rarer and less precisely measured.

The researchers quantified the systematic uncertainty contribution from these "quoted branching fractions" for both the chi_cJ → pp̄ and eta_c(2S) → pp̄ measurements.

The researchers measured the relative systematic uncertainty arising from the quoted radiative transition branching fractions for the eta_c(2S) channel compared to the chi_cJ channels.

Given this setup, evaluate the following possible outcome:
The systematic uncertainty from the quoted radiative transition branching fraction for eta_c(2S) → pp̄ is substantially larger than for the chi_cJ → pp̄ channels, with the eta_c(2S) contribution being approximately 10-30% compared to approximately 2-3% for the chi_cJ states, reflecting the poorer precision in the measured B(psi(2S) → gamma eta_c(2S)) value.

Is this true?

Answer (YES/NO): NO